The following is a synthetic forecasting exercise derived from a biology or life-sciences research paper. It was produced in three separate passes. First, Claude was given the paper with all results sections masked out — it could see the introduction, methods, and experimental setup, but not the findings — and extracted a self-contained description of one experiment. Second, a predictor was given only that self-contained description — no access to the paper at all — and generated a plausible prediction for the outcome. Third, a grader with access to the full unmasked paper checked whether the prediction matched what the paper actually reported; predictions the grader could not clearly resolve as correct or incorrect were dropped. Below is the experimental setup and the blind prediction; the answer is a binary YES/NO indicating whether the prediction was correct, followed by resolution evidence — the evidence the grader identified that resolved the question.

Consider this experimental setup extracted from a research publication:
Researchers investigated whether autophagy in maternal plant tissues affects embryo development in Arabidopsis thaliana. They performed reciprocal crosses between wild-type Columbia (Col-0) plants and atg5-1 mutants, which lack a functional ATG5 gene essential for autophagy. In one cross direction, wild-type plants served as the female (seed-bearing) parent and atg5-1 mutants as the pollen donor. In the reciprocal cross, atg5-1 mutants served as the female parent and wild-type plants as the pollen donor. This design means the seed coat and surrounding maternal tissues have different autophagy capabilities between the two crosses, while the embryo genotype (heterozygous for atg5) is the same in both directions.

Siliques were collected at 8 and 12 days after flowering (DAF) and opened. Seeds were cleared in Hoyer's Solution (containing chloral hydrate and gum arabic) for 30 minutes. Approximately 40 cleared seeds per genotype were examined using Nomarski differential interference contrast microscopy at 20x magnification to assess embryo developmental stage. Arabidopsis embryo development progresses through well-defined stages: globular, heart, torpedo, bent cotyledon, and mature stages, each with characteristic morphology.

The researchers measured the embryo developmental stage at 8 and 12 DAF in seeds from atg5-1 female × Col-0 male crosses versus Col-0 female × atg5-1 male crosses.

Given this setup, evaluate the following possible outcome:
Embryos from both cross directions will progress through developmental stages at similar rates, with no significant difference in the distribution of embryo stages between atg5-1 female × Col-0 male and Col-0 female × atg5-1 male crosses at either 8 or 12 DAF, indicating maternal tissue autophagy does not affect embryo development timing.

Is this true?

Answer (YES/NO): YES